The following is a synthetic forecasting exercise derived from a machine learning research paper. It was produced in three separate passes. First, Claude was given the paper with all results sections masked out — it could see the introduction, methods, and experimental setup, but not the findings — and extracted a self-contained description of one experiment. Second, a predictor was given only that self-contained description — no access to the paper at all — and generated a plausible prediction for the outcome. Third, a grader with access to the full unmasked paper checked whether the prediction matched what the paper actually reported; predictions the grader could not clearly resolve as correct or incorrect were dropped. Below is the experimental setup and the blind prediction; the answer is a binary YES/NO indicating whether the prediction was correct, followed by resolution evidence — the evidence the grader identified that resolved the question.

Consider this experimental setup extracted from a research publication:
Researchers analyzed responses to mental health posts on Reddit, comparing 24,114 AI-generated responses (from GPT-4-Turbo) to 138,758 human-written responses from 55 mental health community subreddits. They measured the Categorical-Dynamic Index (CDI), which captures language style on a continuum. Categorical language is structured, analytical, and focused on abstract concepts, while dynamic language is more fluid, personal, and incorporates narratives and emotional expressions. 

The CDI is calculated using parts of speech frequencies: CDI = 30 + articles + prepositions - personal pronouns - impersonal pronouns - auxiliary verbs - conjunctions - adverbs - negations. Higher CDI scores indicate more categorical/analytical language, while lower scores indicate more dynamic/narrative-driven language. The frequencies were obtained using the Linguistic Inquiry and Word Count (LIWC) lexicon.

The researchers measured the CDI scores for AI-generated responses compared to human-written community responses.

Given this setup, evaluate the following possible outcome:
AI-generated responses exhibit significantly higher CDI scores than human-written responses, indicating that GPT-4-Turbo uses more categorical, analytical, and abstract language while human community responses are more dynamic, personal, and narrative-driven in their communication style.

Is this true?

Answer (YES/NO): YES